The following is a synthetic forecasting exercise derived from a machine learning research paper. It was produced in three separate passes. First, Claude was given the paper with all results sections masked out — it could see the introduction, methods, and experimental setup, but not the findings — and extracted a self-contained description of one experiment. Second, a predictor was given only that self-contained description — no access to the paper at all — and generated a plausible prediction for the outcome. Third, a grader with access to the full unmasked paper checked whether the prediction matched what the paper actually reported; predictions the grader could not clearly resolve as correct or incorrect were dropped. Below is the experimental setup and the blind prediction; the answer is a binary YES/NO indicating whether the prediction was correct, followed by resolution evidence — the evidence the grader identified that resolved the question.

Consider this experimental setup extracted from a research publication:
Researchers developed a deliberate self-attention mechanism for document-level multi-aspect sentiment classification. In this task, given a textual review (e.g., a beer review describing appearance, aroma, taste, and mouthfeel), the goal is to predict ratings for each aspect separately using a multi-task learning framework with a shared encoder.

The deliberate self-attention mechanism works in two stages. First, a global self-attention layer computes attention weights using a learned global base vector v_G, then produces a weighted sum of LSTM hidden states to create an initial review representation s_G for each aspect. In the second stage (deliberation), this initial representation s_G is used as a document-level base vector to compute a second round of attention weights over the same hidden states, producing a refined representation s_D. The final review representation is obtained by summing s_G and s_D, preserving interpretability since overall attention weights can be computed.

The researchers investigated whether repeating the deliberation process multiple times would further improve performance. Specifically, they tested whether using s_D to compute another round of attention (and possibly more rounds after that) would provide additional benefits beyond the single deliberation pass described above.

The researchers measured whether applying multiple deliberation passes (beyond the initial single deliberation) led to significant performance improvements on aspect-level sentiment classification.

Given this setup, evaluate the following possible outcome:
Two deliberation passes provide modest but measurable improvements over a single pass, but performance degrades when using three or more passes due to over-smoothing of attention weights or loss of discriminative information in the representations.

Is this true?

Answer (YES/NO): NO